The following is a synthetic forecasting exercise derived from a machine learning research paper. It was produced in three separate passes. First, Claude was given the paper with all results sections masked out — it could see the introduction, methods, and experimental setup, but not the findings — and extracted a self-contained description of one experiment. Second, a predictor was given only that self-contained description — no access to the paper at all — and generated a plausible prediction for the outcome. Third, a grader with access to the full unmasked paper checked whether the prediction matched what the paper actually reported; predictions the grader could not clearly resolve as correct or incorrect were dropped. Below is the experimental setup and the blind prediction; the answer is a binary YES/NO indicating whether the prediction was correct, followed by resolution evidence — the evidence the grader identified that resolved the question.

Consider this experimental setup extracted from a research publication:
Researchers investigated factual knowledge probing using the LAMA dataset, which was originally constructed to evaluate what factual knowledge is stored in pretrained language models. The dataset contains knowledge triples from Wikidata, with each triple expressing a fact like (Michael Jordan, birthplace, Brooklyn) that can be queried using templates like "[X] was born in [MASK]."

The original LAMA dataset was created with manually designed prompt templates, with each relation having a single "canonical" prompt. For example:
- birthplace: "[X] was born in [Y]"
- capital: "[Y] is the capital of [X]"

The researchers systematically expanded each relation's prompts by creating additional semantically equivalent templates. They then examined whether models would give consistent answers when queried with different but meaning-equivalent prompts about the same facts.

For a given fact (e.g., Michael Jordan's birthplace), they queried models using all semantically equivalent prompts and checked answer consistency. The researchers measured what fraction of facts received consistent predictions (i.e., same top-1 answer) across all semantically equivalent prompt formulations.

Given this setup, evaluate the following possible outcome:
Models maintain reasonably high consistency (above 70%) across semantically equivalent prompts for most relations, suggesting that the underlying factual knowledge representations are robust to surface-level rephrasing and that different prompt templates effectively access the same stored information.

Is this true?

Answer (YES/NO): NO